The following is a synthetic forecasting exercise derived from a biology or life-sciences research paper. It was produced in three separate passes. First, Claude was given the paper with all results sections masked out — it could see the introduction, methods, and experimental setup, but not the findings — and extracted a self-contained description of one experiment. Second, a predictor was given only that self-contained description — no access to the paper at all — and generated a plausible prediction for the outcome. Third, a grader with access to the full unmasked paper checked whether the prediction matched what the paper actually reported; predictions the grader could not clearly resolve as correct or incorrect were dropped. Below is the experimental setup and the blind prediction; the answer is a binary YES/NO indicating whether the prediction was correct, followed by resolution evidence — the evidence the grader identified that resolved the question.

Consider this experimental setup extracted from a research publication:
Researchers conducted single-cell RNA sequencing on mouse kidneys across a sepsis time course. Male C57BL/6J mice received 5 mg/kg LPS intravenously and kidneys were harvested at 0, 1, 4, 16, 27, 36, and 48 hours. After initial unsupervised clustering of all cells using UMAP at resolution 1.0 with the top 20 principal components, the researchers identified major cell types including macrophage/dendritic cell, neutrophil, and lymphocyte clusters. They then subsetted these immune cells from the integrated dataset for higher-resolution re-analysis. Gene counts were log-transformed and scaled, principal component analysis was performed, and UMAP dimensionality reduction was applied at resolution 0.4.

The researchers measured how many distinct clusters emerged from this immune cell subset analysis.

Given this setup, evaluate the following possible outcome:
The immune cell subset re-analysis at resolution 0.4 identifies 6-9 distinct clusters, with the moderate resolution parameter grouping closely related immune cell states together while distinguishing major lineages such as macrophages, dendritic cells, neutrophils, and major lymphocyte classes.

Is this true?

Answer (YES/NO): NO